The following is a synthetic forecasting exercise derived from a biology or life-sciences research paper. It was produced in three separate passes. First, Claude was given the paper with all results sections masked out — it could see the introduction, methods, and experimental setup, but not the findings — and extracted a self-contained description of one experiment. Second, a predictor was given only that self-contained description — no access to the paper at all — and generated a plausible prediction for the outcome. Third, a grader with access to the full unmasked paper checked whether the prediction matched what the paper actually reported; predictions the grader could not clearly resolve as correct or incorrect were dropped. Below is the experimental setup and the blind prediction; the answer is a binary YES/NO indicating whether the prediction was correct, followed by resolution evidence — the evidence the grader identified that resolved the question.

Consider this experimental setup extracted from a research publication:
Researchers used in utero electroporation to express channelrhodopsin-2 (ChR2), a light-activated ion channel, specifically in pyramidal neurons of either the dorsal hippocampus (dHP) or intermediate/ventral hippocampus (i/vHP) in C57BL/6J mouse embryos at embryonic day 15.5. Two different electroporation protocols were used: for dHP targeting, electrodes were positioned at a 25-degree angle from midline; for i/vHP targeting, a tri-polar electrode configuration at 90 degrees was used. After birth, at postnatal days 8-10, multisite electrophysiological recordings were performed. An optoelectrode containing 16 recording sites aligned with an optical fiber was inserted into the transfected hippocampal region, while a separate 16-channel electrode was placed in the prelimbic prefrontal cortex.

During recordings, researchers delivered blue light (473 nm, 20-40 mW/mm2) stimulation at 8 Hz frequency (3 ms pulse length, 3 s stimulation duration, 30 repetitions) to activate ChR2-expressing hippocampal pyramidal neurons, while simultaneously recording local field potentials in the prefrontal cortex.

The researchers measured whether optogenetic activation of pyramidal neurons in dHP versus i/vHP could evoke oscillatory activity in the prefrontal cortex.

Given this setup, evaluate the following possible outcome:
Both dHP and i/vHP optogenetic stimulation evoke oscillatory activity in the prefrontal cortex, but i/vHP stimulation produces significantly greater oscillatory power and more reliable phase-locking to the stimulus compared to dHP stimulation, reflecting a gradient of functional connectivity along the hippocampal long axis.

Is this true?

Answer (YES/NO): NO